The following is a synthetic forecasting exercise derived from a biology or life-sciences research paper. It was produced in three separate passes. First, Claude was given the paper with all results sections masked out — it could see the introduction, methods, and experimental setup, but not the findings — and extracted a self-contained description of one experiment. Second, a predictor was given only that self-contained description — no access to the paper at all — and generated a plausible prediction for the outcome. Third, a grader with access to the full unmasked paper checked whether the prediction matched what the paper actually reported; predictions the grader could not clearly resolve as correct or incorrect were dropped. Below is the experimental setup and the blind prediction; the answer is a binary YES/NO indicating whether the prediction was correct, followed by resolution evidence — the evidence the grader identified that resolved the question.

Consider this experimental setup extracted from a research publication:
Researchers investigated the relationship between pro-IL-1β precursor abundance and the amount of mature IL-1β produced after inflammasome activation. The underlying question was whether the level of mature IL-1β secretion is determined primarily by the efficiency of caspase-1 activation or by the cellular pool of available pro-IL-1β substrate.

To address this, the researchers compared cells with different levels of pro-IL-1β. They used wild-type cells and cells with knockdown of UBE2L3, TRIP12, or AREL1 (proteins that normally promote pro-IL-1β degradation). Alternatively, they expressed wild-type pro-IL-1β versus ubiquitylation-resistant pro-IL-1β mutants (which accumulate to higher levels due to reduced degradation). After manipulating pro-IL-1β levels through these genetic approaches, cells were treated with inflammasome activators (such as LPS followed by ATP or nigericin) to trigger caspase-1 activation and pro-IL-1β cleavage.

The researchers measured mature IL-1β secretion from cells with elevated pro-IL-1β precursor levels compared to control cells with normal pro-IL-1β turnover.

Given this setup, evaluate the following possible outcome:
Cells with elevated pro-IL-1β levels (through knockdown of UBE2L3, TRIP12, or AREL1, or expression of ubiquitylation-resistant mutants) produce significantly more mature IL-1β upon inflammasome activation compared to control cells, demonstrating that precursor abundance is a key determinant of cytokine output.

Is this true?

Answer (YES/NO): YES